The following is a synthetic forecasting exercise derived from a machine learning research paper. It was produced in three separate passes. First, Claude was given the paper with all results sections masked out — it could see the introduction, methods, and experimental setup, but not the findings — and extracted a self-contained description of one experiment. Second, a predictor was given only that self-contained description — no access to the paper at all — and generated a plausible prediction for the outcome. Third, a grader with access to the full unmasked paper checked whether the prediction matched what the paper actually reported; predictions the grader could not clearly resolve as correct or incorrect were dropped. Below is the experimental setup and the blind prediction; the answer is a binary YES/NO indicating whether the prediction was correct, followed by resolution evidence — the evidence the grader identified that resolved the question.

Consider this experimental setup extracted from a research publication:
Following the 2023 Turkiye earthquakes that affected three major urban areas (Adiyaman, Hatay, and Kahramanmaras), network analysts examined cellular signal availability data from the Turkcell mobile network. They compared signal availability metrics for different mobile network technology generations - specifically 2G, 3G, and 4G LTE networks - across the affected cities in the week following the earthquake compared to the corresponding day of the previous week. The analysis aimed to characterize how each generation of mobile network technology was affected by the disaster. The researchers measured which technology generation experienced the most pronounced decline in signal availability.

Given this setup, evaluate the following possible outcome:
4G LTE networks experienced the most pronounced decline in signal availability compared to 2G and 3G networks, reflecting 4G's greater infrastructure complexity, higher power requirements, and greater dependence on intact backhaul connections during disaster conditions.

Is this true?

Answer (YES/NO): NO